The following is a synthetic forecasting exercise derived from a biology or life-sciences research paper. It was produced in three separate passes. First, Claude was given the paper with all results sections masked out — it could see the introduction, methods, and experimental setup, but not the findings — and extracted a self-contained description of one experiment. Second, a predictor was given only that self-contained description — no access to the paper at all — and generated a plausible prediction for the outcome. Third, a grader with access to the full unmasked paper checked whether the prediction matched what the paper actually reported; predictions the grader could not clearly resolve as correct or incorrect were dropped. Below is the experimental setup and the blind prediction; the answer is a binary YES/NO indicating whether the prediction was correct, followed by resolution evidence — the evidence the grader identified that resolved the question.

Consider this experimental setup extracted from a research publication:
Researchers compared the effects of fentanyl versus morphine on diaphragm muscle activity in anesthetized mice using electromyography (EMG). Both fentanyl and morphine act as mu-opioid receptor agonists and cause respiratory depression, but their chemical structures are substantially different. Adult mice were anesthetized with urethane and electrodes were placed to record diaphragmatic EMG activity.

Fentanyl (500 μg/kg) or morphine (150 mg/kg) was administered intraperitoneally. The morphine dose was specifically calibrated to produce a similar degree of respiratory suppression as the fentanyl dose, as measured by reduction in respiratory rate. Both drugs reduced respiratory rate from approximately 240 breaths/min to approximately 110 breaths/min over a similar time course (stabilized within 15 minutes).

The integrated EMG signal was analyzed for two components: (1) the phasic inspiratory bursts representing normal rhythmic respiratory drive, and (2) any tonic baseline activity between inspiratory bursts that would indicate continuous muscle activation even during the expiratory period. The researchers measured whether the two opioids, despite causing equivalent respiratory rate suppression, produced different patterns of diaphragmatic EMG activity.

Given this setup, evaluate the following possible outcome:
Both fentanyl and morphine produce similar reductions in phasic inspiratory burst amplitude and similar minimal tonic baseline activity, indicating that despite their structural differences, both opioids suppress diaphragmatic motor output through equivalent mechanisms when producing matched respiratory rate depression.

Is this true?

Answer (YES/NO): NO